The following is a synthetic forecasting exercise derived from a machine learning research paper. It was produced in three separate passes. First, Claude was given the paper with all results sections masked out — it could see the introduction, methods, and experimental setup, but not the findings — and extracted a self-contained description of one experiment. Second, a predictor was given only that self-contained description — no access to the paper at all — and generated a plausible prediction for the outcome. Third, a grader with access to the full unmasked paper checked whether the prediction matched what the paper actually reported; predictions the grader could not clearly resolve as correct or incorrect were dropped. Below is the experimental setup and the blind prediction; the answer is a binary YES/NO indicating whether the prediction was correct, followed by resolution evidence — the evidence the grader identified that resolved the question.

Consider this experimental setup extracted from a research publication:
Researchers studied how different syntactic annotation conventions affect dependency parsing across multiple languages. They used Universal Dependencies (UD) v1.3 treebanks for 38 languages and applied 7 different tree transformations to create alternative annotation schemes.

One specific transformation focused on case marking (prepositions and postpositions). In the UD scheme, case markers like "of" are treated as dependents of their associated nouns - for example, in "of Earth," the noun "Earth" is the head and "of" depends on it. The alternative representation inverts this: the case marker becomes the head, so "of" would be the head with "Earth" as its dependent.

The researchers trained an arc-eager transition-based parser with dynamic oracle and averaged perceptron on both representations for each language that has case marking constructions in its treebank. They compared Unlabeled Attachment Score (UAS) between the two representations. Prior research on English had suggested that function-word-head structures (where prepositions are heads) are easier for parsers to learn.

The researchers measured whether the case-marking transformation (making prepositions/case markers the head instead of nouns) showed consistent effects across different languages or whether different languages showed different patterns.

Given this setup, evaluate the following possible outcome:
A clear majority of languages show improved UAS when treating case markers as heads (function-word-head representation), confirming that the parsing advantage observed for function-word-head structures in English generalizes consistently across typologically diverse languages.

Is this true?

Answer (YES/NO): NO